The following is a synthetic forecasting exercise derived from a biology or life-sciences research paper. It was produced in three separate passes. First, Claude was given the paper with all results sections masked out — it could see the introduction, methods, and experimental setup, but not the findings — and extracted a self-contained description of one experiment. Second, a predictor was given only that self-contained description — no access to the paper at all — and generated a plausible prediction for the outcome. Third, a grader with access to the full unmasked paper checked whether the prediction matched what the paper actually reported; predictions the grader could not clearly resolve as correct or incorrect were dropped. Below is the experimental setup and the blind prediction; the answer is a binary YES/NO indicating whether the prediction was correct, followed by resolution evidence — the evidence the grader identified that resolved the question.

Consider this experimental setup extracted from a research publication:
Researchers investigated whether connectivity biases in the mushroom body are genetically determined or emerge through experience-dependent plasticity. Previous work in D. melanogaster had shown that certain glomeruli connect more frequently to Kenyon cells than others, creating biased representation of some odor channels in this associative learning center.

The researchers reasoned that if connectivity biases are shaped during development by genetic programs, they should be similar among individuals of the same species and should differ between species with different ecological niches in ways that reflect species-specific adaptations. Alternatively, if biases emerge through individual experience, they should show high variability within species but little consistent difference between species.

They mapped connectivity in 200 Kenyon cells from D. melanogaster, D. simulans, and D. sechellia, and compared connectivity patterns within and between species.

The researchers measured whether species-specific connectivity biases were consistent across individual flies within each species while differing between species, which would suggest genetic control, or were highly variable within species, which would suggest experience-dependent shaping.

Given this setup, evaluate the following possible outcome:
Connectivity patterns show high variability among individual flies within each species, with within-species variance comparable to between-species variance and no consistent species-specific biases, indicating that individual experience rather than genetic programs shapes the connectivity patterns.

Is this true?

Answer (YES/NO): NO